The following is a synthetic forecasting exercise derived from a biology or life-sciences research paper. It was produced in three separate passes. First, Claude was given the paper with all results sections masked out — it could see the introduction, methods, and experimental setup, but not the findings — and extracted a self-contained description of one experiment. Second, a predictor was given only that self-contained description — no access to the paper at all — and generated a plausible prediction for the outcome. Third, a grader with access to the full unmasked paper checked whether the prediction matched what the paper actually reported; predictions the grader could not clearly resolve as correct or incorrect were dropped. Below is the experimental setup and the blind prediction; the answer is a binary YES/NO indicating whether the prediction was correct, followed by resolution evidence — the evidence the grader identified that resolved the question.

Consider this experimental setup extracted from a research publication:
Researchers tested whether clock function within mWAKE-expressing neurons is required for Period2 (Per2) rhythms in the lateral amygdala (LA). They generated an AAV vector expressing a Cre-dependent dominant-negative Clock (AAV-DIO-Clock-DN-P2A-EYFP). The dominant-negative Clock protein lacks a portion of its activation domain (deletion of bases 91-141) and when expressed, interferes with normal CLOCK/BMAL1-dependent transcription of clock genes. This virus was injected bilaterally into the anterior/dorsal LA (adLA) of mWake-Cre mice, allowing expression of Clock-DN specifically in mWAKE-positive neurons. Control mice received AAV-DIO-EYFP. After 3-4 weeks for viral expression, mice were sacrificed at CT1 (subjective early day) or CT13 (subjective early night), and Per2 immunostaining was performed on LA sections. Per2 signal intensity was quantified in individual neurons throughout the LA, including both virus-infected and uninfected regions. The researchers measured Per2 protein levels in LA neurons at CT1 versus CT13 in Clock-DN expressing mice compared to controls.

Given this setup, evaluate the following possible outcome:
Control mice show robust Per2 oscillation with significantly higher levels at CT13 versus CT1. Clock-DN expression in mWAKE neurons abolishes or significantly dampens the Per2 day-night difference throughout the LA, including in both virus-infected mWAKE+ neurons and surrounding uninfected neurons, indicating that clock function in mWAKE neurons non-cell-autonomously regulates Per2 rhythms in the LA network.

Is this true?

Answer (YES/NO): NO